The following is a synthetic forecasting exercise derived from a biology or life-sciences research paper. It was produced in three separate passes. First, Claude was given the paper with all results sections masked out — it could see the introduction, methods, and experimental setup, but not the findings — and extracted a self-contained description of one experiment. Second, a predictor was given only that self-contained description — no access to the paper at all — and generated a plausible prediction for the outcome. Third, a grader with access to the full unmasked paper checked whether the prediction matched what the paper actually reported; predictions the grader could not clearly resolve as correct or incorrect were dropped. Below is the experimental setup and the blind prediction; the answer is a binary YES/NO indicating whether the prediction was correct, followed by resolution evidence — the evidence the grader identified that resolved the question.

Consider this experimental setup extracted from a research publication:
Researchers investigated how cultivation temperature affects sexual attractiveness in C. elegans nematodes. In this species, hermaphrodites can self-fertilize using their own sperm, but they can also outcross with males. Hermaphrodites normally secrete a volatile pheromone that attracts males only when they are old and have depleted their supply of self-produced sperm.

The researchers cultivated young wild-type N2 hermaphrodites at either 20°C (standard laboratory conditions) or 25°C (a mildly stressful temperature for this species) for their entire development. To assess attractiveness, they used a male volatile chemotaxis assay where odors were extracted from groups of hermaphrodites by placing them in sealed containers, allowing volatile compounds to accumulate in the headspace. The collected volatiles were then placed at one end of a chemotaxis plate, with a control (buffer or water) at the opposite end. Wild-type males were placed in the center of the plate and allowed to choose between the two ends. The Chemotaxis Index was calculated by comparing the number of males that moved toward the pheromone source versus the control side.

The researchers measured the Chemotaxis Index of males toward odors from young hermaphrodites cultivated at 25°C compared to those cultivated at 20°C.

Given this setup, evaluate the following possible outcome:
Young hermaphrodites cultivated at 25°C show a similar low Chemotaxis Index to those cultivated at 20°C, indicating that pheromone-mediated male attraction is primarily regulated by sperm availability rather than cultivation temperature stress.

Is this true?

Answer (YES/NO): YES